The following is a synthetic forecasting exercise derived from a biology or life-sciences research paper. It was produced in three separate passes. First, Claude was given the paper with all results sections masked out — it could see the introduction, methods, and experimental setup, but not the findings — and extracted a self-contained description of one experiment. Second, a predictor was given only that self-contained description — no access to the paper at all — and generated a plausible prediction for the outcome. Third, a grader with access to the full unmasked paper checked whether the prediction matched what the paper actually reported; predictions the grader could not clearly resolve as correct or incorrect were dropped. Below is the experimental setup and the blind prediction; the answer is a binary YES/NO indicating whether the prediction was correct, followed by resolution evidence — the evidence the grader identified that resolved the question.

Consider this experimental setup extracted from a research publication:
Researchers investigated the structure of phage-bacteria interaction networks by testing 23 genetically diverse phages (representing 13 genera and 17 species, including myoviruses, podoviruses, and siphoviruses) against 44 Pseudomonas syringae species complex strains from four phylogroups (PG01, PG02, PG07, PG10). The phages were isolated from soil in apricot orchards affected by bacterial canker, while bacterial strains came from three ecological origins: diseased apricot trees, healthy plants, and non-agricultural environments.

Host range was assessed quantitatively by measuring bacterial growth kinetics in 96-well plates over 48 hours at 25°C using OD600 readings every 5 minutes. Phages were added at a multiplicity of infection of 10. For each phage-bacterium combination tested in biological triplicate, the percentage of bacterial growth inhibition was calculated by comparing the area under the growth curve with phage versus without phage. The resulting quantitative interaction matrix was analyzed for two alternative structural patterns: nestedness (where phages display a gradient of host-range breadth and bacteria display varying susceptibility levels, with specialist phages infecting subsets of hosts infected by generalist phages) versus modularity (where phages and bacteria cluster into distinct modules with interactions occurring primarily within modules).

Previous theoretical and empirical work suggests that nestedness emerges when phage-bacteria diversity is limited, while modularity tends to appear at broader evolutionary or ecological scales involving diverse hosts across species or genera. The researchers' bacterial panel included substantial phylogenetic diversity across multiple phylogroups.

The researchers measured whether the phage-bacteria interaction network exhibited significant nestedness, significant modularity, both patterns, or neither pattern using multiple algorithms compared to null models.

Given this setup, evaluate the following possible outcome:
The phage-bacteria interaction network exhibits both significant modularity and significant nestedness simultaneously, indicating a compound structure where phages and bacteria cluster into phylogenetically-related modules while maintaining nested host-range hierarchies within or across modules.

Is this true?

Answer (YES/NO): NO